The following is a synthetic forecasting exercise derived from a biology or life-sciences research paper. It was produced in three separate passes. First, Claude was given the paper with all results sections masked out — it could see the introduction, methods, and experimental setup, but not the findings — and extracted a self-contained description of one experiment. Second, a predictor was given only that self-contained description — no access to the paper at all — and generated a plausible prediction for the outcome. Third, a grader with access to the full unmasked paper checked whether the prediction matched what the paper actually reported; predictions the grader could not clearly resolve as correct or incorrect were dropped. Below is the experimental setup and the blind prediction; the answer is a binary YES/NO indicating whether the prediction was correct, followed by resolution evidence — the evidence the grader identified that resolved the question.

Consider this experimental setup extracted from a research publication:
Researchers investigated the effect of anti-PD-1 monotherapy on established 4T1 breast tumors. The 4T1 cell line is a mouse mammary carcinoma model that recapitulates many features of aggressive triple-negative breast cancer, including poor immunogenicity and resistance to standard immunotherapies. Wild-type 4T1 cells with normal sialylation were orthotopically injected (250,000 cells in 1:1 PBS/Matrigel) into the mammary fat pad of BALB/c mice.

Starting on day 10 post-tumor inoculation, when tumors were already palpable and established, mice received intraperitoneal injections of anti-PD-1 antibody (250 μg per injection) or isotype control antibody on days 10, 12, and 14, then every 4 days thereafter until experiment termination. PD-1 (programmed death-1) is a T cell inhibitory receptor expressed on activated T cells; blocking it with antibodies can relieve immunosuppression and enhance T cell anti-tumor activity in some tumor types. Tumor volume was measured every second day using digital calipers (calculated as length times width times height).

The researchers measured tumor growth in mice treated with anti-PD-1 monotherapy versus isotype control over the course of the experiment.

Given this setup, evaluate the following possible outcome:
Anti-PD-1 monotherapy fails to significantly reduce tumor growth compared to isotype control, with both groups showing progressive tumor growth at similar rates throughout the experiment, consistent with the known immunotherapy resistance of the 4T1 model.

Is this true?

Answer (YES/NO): YES